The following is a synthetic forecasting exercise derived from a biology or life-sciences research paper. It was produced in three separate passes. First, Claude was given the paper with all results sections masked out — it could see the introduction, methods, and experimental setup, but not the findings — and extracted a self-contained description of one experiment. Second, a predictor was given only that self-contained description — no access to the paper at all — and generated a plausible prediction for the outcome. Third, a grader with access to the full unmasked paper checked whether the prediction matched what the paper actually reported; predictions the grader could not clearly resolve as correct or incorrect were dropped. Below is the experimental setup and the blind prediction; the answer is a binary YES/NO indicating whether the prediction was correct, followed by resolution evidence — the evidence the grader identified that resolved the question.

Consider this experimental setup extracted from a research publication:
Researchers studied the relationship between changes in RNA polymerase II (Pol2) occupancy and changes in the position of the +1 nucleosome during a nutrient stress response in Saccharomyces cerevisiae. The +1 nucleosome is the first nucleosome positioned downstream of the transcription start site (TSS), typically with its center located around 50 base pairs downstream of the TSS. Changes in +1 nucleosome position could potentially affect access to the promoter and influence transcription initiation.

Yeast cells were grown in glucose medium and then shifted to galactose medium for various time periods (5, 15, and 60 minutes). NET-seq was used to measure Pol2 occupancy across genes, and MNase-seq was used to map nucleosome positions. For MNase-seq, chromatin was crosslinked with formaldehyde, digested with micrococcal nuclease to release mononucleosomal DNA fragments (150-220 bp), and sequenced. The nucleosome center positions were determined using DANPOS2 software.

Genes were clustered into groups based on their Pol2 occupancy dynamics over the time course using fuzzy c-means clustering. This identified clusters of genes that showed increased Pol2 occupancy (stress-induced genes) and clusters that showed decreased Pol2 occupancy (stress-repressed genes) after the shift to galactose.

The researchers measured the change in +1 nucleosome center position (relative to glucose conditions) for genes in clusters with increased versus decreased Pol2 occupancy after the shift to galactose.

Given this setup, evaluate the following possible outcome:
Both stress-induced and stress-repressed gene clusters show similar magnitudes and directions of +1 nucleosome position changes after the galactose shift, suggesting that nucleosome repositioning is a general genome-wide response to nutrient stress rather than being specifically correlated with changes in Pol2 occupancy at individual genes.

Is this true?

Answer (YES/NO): NO